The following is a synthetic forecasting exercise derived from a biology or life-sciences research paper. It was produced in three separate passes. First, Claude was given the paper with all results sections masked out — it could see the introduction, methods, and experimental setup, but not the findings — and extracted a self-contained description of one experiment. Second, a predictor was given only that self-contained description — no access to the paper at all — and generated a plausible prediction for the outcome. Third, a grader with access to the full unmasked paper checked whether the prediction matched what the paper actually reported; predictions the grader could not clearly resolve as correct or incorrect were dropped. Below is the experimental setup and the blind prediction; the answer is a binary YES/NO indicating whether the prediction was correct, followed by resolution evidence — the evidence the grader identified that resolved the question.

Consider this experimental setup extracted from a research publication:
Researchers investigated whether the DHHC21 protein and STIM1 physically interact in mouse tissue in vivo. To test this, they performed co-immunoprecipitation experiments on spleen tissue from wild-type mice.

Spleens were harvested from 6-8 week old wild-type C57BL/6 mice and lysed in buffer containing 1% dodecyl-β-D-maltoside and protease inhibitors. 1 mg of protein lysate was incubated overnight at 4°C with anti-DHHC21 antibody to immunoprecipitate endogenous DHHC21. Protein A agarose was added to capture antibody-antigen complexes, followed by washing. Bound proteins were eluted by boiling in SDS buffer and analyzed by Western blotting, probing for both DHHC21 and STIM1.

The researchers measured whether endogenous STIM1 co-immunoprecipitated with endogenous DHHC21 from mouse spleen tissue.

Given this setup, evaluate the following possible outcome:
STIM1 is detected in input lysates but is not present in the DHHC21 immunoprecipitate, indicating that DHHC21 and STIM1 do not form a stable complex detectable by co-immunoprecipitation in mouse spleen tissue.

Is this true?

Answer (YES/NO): NO